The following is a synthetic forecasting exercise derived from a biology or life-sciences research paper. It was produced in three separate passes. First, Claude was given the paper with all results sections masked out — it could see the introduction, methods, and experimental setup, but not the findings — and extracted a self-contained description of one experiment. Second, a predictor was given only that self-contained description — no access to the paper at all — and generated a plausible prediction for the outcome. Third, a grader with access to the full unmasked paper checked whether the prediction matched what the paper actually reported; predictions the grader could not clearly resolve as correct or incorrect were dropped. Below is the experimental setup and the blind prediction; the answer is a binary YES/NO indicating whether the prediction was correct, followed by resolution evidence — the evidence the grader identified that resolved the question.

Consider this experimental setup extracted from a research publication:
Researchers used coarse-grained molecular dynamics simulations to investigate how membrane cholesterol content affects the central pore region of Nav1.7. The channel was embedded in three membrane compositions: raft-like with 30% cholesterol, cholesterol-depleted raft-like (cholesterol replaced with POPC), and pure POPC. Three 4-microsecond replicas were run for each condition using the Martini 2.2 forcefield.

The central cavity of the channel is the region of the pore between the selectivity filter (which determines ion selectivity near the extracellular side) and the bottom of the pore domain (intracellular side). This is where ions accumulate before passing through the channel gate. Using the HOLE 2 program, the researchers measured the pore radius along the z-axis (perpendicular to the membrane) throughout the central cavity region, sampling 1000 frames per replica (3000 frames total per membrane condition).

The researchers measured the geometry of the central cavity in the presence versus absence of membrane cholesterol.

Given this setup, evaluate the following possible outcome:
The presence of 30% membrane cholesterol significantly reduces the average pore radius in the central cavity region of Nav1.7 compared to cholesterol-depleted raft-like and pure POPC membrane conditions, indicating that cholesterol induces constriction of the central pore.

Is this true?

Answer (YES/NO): NO